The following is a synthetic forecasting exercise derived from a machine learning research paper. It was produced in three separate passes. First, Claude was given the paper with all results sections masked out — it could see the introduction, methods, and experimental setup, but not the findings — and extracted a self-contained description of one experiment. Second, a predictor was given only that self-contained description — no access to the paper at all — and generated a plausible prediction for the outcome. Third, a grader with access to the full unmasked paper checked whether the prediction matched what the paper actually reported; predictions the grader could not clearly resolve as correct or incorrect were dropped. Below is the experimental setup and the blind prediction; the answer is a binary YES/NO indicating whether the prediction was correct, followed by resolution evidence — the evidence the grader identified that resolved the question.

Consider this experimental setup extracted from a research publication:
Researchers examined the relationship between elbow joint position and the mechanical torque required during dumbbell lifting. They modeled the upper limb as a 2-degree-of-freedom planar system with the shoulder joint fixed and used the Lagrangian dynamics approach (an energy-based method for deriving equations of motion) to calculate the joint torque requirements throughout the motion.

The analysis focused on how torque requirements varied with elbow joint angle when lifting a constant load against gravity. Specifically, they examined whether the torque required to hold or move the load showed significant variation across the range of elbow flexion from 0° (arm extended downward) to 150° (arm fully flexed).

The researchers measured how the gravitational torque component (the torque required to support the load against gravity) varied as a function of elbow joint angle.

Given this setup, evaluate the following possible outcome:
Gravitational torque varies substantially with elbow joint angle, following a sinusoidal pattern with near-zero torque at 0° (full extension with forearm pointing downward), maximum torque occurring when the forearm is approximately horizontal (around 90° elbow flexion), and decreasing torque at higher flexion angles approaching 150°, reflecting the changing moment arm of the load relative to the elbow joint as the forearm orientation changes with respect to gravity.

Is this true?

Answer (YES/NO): NO